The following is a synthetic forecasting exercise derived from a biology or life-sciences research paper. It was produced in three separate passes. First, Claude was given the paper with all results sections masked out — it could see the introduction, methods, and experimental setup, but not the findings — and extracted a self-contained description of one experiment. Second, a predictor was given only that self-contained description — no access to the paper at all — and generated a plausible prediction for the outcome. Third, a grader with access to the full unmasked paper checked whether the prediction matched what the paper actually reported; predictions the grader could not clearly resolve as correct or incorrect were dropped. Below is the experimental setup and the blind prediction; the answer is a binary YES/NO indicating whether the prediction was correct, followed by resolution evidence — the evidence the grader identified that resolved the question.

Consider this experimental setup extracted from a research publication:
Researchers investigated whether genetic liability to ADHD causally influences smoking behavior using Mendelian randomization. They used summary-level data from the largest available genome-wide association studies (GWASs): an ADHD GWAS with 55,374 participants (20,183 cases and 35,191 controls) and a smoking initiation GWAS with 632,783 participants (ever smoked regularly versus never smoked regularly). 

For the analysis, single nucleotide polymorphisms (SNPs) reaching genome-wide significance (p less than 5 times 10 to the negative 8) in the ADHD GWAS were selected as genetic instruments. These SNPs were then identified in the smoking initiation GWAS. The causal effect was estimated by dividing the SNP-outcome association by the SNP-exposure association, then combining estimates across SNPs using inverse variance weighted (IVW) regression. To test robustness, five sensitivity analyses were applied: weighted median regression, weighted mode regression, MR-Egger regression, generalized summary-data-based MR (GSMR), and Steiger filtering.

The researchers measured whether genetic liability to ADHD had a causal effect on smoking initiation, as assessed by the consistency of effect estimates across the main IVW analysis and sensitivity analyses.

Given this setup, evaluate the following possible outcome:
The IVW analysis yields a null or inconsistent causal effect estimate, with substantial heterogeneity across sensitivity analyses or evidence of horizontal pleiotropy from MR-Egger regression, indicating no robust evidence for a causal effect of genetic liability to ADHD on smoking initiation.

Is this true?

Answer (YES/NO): NO